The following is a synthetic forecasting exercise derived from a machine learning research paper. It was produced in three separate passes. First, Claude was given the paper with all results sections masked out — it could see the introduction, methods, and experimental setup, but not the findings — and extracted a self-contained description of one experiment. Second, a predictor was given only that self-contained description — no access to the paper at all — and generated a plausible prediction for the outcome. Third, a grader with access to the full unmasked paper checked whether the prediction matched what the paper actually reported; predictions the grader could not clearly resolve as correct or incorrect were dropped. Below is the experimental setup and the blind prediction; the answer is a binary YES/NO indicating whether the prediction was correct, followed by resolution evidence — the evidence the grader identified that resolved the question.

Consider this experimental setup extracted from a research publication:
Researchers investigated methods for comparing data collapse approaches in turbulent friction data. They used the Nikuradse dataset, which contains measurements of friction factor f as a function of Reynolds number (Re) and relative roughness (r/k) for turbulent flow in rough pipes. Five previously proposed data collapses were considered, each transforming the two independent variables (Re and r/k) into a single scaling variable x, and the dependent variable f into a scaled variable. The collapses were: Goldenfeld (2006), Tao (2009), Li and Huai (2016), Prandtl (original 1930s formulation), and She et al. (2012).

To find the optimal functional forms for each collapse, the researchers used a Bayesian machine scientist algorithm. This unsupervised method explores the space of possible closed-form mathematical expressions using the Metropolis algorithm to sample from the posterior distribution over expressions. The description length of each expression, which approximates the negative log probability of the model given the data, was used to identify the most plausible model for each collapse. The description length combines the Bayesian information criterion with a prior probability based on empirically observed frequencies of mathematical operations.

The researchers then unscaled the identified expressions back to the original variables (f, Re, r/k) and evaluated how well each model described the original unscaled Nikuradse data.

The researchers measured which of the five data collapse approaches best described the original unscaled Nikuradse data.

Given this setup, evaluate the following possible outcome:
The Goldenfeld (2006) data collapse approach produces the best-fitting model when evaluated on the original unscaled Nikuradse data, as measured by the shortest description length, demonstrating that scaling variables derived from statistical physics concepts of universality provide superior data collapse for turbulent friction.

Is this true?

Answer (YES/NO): NO